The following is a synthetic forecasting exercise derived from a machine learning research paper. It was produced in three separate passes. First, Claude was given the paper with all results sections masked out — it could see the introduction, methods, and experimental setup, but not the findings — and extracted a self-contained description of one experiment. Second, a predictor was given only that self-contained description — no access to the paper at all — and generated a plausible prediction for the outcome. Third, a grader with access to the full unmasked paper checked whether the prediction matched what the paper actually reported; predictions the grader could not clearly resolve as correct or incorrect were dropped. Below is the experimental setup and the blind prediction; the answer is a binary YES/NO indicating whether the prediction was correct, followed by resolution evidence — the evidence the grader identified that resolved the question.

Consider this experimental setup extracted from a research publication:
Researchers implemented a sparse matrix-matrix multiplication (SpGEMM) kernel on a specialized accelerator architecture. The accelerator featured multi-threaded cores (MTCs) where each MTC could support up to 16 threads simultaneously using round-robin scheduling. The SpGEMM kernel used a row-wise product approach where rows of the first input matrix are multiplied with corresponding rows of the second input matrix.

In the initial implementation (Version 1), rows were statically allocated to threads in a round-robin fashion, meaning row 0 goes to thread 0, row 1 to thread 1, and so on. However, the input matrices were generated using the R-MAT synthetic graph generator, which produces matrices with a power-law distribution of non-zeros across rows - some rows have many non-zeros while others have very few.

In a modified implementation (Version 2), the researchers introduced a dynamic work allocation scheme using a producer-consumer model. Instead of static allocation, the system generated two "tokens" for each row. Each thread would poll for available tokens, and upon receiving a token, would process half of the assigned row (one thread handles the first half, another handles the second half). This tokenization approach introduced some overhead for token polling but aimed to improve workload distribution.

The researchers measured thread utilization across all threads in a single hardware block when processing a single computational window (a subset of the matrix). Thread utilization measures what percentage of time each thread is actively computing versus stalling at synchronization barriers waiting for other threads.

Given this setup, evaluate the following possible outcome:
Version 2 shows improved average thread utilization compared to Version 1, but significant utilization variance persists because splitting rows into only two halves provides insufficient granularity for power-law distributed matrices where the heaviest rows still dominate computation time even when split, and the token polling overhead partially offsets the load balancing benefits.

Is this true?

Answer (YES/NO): NO